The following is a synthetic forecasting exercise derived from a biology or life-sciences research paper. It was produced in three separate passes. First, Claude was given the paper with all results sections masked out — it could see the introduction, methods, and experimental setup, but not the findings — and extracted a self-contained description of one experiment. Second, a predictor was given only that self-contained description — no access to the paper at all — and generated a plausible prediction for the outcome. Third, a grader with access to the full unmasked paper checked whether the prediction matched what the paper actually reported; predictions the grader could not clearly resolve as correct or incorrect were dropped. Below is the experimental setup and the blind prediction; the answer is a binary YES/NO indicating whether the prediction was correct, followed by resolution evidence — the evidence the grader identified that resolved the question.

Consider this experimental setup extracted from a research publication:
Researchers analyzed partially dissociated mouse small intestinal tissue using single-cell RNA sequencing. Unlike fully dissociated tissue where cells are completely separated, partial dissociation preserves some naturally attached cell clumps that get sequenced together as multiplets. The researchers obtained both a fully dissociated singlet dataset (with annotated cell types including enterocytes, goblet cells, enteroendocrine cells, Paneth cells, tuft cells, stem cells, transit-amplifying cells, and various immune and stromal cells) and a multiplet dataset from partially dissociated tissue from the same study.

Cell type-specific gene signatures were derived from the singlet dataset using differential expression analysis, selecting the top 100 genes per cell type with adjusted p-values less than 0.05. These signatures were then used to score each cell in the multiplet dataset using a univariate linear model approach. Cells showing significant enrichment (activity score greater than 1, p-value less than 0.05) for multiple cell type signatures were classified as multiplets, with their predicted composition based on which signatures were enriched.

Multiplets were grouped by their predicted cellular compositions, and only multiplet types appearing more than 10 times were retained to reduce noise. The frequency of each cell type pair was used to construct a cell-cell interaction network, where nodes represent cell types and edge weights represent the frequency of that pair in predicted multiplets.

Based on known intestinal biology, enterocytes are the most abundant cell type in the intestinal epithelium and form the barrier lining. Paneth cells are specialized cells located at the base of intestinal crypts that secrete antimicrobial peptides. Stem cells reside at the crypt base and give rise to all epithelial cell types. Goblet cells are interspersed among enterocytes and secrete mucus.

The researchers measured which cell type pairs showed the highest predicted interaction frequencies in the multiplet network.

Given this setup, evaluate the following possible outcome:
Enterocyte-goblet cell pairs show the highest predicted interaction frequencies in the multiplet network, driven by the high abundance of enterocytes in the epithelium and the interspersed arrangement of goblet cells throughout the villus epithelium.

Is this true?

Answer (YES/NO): NO